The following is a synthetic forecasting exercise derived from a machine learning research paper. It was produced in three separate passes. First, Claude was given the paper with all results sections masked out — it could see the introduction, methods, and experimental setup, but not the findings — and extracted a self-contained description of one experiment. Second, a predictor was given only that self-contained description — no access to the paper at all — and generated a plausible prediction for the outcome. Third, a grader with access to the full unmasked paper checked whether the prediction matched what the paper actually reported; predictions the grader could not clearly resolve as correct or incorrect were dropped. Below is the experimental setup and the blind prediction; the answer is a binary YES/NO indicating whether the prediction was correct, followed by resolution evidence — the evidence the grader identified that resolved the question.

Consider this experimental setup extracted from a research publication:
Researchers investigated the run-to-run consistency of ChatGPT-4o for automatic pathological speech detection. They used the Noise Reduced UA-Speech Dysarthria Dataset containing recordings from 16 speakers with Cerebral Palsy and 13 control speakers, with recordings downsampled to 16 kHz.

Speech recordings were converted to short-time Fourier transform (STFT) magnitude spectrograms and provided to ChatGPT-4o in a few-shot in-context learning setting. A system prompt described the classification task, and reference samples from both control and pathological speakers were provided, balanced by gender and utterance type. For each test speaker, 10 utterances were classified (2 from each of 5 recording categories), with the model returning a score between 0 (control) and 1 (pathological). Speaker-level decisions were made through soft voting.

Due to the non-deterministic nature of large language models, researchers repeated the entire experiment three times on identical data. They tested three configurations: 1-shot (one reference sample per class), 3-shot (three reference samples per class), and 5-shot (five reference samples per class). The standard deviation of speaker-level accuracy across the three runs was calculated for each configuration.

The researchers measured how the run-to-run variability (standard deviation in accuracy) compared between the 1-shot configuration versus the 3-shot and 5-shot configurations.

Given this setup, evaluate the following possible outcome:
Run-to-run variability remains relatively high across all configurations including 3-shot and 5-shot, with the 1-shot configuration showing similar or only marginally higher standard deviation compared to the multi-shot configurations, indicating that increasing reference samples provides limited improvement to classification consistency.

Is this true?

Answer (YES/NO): NO